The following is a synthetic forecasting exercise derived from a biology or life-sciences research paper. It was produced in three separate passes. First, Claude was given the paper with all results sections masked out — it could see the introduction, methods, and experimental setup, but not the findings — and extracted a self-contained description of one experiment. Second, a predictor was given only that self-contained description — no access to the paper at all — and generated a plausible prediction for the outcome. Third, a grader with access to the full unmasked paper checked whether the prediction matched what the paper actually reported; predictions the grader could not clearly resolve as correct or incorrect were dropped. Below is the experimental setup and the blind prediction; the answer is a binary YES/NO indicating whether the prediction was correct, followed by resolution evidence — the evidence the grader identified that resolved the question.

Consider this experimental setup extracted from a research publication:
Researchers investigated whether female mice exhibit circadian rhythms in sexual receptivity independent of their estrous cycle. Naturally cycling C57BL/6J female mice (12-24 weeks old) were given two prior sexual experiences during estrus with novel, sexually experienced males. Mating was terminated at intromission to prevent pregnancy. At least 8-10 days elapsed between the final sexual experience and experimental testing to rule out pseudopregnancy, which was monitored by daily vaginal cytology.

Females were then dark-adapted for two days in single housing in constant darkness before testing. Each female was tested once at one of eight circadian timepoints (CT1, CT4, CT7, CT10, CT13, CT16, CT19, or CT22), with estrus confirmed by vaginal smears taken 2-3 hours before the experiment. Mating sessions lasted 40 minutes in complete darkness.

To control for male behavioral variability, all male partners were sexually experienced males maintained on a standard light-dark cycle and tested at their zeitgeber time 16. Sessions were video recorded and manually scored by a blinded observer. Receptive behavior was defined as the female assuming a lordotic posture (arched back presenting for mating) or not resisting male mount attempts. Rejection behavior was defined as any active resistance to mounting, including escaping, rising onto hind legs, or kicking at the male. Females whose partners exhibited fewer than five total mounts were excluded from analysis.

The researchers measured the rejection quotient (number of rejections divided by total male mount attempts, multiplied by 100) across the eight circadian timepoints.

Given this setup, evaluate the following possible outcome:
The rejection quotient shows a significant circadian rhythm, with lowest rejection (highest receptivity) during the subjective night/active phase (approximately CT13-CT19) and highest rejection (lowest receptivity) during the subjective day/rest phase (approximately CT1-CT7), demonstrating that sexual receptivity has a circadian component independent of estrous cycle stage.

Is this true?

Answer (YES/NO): NO